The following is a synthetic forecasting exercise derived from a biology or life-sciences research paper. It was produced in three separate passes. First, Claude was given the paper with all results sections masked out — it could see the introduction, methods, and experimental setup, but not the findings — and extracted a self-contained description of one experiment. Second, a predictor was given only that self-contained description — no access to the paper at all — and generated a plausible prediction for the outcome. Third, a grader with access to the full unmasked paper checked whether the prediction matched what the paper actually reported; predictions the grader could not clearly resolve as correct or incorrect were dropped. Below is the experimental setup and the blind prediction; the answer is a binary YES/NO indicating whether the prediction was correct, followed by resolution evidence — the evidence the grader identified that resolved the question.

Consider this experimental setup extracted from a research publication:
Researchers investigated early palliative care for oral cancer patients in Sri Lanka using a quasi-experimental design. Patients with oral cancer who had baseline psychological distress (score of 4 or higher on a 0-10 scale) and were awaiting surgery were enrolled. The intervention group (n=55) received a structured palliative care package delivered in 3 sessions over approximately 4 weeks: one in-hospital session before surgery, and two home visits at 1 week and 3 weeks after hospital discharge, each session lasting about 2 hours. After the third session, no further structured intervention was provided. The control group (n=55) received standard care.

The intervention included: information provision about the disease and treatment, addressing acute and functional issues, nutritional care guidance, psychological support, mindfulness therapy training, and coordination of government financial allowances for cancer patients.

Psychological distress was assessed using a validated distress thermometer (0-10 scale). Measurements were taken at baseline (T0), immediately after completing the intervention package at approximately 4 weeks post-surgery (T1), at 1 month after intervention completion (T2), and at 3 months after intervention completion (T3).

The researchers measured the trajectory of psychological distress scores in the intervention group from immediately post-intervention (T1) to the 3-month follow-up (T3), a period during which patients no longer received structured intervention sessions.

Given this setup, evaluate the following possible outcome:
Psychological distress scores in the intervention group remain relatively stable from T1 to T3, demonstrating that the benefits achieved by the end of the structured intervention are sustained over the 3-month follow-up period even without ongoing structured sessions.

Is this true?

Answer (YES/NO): NO